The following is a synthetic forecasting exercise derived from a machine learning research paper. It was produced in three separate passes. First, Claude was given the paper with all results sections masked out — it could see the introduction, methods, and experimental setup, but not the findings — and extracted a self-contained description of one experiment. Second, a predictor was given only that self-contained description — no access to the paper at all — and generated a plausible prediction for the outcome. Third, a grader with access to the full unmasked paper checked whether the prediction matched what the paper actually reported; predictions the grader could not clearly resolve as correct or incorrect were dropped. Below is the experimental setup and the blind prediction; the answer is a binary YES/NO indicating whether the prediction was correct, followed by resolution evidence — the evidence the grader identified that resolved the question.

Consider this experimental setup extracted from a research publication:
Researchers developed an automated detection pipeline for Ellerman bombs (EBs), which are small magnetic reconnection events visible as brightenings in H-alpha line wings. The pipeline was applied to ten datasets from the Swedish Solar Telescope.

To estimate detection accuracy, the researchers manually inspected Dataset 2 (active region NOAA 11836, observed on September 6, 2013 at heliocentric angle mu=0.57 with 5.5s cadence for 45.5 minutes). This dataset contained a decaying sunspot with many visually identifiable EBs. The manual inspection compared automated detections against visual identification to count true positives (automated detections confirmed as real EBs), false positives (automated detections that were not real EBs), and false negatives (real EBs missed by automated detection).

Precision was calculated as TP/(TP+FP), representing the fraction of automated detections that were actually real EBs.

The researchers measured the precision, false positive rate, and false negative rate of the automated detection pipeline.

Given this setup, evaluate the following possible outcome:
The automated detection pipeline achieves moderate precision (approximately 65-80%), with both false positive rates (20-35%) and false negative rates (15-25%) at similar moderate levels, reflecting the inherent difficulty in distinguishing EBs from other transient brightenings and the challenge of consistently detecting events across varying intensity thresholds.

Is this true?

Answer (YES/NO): YES